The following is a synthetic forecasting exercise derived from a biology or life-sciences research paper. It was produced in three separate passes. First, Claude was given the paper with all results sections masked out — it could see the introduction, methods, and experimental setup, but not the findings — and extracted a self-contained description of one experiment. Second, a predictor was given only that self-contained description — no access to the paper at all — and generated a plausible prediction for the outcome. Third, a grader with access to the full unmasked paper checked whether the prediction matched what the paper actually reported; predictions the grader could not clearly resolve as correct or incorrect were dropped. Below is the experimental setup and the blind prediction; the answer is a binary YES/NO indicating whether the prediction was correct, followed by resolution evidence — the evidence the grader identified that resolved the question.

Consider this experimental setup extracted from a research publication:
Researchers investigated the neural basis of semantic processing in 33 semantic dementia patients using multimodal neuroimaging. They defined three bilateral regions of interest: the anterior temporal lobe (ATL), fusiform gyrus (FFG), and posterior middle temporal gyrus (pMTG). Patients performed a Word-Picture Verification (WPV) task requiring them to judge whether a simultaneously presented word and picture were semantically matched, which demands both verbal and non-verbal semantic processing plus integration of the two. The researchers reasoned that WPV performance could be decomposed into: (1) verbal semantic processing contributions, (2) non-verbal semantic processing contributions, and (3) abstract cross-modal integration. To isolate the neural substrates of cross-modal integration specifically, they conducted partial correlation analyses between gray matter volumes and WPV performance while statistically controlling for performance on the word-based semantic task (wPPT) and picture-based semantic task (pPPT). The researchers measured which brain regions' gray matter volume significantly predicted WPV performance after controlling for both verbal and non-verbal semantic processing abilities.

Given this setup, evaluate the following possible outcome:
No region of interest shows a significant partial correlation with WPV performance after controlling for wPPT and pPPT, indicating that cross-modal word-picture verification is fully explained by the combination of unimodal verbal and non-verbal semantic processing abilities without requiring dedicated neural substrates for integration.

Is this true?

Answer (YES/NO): NO